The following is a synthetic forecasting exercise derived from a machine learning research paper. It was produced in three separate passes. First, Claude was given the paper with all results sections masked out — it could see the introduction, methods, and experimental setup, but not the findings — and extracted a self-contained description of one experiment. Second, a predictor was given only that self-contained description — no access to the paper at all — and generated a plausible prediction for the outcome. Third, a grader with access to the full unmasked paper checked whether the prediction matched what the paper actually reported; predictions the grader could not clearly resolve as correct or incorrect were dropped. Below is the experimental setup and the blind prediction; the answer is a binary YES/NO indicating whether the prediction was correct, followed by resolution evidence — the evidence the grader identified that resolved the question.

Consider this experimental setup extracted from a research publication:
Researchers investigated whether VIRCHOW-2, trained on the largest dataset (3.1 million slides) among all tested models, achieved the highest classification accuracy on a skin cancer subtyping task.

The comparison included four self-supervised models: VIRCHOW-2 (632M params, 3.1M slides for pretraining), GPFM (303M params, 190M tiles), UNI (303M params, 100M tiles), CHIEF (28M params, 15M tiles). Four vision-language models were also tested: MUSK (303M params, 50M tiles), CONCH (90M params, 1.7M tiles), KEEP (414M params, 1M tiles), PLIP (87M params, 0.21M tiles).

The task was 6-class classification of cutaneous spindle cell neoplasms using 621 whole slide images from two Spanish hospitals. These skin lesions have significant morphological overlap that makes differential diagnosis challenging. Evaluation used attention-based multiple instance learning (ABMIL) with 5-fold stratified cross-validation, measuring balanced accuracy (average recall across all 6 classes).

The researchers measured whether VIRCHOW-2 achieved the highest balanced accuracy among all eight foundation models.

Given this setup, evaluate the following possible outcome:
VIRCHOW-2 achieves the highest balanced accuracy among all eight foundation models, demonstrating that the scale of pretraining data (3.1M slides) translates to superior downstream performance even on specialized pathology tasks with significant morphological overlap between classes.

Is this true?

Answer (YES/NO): YES